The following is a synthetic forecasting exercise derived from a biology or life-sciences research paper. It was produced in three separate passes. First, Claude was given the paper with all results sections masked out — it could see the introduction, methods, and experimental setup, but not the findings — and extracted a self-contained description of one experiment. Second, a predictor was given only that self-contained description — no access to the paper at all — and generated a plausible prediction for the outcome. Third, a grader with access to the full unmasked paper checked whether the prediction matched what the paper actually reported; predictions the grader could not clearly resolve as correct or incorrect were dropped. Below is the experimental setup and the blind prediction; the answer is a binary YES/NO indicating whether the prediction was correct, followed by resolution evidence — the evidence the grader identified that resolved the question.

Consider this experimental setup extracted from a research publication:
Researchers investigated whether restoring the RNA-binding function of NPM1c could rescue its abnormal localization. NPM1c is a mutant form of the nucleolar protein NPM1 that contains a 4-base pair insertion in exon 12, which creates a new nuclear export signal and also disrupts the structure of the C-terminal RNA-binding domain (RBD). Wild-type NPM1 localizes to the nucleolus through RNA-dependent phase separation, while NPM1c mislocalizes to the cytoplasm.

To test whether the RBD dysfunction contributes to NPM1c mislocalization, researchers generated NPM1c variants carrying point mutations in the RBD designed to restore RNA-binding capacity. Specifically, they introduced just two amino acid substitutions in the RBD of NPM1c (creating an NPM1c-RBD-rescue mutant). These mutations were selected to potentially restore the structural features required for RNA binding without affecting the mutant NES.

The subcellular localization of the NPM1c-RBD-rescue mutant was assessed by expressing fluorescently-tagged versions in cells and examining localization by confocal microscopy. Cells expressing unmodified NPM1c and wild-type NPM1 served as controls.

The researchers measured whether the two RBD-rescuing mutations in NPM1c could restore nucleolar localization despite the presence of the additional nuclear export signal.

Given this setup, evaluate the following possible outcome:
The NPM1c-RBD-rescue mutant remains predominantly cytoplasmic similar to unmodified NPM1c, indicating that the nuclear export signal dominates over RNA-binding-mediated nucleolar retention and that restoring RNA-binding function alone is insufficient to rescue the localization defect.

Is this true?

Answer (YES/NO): NO